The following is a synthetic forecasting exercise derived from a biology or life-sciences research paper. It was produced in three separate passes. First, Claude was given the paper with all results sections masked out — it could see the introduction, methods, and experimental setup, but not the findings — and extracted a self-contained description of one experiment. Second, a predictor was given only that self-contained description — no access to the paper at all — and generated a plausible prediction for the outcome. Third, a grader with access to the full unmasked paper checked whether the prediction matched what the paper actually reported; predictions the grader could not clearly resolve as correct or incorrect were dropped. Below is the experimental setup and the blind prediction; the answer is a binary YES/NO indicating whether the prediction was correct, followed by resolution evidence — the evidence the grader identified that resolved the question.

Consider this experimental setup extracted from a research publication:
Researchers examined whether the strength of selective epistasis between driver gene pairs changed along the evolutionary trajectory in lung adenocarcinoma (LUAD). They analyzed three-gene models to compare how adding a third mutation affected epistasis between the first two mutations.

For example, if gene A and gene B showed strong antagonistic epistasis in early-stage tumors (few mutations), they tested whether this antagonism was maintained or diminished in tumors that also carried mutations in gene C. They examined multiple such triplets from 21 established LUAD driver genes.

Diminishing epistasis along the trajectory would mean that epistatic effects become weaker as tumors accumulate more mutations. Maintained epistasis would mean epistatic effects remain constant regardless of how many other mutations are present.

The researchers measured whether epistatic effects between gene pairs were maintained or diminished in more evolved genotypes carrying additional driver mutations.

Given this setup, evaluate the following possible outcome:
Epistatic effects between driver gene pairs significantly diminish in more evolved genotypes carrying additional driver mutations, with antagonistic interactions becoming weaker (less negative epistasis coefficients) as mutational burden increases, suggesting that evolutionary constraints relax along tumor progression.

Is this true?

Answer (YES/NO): NO